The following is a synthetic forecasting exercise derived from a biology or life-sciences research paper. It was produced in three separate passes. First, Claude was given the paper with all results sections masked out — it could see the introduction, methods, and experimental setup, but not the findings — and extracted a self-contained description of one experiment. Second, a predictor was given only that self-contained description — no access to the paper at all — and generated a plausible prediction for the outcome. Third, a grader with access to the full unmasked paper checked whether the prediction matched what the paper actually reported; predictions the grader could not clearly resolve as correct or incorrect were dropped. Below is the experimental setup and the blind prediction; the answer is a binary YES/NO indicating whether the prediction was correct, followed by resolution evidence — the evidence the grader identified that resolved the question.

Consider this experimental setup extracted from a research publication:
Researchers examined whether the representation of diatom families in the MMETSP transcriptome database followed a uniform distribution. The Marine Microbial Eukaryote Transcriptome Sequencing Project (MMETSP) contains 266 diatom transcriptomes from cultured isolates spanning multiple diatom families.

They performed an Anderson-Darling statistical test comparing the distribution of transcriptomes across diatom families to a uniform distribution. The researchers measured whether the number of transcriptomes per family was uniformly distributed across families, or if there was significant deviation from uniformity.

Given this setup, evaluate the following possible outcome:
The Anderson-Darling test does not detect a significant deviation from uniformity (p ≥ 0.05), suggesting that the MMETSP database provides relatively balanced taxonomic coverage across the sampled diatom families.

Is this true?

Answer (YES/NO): NO